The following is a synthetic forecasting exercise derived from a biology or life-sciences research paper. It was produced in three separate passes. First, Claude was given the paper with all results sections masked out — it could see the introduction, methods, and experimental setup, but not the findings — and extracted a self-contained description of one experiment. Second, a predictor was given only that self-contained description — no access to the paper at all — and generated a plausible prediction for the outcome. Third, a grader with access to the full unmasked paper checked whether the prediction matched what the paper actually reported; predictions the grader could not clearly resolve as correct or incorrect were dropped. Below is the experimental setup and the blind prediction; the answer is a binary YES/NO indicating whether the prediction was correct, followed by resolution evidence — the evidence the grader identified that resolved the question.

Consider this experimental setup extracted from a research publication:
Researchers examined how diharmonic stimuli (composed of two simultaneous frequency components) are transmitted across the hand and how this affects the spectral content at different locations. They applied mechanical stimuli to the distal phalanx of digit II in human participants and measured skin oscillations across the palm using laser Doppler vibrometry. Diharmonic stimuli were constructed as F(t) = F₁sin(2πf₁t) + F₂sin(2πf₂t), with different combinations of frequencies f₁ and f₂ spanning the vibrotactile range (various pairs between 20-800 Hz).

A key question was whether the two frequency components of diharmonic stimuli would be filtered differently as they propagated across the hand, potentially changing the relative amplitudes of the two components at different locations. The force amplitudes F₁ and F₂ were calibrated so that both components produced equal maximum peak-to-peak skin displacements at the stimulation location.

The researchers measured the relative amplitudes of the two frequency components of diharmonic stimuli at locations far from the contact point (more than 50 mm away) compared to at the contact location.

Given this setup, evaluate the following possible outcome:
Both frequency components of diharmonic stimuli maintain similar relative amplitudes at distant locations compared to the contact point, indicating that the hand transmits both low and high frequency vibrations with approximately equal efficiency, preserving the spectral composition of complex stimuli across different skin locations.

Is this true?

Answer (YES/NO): NO